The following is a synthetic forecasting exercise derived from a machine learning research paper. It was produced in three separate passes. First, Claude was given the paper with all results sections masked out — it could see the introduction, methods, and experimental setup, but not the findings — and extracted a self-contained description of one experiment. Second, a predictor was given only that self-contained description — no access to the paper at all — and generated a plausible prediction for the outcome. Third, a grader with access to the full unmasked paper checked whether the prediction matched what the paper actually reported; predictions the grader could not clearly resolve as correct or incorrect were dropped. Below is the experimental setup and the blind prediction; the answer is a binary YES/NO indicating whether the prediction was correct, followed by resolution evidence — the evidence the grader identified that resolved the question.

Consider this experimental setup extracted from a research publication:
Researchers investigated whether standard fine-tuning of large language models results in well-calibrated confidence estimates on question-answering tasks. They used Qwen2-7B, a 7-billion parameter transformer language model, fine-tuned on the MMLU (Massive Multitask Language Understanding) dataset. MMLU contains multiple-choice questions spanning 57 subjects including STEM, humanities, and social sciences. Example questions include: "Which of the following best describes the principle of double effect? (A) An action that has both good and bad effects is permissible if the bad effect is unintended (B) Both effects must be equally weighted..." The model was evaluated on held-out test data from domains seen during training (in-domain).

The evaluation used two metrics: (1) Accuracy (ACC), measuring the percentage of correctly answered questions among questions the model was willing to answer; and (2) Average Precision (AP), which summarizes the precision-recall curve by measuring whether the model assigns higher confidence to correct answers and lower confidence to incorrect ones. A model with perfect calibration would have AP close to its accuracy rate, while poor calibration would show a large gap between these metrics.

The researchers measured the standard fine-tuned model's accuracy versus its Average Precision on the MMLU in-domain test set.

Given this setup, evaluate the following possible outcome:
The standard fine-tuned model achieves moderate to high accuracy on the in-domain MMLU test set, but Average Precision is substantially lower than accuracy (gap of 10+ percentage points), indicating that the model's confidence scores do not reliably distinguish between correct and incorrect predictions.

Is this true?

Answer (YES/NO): YES